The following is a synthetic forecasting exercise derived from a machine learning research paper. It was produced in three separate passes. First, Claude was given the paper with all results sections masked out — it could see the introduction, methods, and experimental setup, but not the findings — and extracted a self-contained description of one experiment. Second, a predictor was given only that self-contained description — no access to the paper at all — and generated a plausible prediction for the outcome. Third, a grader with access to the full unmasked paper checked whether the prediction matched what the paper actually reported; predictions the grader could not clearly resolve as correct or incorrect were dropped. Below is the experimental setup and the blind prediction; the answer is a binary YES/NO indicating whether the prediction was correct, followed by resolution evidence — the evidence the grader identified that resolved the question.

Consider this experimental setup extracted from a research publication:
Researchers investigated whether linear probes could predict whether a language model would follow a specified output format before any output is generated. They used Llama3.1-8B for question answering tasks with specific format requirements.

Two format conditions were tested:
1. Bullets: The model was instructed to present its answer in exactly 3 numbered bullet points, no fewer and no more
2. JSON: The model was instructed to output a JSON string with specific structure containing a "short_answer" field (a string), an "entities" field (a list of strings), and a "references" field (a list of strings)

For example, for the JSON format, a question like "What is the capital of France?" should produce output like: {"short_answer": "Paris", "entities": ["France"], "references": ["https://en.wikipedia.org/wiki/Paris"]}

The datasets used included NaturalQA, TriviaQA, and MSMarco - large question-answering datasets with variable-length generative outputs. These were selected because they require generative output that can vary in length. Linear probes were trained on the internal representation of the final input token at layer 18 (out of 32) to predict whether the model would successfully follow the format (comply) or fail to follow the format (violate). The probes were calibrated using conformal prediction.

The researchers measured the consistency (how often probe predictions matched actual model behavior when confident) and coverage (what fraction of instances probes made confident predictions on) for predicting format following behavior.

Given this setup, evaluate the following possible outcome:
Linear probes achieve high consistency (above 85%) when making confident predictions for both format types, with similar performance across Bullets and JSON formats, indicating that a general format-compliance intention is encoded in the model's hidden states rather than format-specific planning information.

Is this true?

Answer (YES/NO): NO